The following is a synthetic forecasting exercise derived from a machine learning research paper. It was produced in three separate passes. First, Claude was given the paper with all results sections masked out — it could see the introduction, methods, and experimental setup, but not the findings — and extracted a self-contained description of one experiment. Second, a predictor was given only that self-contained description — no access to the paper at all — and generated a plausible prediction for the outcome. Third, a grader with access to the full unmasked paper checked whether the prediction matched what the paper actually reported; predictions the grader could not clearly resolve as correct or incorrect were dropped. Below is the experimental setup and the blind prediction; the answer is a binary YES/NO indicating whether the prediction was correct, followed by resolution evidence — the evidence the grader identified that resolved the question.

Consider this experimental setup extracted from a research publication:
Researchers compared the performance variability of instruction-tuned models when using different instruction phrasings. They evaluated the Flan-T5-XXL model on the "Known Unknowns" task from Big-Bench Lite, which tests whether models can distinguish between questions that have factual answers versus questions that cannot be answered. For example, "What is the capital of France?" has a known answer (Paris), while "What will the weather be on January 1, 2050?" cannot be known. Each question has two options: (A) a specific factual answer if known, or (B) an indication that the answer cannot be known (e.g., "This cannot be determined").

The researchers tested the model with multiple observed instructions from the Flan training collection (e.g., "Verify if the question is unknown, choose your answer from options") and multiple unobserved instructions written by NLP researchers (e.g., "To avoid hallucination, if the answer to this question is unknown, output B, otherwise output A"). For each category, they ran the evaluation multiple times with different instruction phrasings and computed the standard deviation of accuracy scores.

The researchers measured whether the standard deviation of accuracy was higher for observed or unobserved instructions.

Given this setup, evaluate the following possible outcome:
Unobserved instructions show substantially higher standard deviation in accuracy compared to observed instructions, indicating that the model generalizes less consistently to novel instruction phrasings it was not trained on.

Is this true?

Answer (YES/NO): YES